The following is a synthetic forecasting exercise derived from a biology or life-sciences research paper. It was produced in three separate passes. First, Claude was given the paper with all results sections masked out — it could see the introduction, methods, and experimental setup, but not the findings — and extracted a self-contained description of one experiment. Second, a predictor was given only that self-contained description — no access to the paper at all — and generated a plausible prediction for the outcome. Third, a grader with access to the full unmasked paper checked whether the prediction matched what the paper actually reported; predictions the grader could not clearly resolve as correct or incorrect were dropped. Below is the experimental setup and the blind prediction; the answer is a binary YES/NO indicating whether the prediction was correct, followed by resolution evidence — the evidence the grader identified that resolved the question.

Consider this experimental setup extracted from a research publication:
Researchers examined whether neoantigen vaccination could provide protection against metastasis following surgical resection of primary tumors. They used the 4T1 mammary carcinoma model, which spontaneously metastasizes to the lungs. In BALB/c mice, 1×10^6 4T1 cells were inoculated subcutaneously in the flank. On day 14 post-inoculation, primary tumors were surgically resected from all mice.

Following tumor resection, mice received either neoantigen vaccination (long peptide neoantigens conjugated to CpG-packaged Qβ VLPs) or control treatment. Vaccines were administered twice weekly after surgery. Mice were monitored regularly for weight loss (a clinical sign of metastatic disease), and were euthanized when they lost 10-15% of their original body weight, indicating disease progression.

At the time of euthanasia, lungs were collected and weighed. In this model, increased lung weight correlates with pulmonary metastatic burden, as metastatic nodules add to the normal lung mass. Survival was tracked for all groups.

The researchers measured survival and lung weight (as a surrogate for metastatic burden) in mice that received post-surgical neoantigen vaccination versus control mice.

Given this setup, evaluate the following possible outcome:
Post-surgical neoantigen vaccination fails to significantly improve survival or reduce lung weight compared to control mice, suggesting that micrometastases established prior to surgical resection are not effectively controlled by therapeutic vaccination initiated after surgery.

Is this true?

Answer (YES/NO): NO